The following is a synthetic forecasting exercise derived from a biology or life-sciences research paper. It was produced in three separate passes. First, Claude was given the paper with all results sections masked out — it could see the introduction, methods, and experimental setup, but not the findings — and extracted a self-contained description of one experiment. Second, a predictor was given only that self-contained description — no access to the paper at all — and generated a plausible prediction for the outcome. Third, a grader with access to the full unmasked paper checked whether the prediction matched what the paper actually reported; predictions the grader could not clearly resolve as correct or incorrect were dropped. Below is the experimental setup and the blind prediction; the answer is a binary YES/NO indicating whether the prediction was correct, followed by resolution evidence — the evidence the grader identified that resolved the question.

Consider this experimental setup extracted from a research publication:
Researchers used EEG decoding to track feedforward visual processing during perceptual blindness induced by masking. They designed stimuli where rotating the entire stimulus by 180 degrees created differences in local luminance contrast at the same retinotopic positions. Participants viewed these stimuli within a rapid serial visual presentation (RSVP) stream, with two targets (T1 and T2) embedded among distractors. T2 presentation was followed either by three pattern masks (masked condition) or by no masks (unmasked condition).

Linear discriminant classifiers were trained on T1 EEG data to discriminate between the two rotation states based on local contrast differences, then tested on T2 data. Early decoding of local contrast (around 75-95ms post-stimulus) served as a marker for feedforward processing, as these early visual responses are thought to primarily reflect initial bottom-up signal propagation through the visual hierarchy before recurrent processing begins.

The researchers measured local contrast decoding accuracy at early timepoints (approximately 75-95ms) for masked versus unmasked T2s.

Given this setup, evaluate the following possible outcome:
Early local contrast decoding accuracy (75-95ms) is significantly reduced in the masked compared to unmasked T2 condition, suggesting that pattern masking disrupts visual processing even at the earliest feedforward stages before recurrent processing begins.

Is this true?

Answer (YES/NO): NO